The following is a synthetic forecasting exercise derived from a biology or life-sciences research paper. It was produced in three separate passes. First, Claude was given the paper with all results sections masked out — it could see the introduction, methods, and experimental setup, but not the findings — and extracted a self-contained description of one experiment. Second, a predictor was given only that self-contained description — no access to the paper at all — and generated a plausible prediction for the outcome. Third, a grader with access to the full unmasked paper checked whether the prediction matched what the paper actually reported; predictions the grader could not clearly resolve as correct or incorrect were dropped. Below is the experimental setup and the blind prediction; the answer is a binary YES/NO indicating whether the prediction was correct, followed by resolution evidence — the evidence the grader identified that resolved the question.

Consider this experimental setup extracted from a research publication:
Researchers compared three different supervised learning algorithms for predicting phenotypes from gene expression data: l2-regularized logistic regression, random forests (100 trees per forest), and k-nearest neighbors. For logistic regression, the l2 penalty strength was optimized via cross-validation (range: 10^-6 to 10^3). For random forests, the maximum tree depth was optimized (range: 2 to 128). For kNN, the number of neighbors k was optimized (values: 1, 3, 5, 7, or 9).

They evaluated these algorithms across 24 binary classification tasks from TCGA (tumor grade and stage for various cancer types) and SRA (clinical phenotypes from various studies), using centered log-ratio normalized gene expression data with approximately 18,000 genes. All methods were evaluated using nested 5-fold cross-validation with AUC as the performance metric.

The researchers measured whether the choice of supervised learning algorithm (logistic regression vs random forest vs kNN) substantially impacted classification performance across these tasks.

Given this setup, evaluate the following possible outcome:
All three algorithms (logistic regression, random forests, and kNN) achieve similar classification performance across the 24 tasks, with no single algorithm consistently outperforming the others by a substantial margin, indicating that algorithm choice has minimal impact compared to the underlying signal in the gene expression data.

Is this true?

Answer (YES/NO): NO